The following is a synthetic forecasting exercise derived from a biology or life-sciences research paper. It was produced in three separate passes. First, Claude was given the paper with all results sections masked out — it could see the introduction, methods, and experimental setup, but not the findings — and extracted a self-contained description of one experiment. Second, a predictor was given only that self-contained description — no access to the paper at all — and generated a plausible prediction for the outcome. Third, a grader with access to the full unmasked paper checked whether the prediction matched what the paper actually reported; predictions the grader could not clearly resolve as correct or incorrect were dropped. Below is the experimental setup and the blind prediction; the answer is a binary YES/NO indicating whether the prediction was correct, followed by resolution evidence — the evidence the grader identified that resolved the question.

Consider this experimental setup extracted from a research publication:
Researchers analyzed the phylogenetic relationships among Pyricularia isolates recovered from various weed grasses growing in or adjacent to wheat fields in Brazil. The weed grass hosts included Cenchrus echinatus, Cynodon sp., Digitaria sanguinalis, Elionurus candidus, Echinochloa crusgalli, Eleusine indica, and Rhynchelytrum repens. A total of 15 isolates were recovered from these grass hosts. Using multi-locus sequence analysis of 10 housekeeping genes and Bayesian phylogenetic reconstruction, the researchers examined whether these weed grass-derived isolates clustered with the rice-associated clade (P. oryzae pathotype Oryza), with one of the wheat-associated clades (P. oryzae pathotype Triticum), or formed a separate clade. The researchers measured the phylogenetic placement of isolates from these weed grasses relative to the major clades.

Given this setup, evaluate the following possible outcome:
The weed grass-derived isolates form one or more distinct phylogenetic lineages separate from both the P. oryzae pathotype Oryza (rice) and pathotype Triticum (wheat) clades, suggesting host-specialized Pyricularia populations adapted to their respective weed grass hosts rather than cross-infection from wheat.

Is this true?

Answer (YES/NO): NO